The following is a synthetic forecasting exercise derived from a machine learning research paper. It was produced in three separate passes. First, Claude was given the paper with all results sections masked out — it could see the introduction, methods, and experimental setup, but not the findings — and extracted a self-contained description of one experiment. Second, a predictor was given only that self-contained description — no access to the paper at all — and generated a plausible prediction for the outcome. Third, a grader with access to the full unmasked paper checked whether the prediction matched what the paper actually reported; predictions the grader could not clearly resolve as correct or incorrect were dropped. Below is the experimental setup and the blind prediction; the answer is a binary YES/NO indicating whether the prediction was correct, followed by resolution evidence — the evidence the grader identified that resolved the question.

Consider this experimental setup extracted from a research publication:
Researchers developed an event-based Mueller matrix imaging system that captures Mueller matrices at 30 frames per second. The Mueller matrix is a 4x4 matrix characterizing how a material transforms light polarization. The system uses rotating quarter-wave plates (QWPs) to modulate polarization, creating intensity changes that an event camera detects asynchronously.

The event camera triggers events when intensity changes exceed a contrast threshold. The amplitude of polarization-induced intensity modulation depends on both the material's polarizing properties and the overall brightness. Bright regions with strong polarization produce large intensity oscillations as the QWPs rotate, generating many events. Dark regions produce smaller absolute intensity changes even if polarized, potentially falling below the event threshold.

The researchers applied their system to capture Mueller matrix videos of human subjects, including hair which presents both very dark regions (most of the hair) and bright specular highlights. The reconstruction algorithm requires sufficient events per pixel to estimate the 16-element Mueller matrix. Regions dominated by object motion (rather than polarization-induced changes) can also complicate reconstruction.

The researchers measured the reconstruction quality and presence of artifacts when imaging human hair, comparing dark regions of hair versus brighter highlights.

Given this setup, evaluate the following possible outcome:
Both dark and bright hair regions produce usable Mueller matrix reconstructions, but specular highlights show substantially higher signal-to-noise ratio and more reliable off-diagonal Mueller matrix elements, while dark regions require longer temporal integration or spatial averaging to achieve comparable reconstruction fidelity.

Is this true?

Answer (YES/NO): NO